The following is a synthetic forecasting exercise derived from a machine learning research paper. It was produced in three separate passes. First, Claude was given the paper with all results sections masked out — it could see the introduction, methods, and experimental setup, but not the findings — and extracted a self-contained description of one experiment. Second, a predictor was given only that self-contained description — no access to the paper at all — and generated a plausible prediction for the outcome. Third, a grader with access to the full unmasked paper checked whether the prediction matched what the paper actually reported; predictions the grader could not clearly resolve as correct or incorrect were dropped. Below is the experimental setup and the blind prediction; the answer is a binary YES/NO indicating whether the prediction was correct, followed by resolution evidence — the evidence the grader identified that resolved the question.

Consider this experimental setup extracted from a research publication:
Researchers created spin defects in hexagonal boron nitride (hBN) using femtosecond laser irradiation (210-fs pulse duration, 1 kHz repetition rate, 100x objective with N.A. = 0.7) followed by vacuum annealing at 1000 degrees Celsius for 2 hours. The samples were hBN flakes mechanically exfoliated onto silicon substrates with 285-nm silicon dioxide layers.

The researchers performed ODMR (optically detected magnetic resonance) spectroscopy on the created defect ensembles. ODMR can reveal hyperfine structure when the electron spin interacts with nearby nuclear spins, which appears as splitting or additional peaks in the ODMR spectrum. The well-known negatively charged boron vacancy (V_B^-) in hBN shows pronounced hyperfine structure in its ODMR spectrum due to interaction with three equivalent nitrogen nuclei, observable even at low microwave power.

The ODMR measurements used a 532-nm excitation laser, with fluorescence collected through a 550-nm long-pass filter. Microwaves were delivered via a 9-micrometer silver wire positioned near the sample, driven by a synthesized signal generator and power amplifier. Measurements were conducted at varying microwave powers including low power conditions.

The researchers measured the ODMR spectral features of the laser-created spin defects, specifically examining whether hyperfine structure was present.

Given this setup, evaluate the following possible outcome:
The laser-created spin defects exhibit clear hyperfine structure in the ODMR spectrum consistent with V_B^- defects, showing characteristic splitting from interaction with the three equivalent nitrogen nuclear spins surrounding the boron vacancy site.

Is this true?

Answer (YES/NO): NO